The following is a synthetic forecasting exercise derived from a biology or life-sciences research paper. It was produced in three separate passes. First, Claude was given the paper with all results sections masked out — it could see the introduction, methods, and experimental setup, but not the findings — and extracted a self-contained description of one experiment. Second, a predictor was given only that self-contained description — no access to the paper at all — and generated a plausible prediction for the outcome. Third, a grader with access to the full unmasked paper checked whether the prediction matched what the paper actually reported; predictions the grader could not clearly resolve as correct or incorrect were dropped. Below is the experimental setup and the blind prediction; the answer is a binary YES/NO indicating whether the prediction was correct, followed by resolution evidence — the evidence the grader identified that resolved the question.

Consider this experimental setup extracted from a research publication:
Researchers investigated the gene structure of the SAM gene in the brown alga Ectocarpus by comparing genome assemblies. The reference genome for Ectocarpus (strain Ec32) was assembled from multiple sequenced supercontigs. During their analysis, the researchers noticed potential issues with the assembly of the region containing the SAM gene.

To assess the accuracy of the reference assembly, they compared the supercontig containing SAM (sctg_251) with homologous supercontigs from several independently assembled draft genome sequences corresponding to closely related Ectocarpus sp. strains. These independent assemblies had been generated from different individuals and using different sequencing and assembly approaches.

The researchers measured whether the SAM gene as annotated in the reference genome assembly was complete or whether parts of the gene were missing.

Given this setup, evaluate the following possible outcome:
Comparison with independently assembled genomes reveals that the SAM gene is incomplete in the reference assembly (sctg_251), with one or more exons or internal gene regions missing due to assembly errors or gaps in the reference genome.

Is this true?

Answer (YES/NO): YES